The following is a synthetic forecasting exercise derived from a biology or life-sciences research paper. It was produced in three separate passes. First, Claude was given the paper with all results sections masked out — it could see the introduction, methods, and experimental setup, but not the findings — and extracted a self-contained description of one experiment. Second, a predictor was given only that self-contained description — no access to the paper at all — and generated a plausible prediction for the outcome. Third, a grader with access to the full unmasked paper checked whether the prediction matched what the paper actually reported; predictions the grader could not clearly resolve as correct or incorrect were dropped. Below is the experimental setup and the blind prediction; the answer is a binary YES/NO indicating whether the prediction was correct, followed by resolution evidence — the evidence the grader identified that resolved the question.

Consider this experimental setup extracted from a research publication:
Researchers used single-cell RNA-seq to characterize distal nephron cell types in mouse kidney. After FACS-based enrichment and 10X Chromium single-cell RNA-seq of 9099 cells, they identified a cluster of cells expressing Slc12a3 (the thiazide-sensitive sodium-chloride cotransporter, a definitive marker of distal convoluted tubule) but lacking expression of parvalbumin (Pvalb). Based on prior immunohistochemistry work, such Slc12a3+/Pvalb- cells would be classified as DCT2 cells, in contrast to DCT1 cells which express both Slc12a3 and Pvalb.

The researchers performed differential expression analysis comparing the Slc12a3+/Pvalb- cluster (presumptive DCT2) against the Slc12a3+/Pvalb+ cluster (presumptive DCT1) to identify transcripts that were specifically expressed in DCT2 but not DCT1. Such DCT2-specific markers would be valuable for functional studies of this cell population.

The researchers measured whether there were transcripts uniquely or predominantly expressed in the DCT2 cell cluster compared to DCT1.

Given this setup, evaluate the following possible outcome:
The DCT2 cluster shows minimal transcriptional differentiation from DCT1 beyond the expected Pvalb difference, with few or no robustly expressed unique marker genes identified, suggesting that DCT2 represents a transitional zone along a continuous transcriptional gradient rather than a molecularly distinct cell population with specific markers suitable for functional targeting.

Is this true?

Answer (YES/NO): NO